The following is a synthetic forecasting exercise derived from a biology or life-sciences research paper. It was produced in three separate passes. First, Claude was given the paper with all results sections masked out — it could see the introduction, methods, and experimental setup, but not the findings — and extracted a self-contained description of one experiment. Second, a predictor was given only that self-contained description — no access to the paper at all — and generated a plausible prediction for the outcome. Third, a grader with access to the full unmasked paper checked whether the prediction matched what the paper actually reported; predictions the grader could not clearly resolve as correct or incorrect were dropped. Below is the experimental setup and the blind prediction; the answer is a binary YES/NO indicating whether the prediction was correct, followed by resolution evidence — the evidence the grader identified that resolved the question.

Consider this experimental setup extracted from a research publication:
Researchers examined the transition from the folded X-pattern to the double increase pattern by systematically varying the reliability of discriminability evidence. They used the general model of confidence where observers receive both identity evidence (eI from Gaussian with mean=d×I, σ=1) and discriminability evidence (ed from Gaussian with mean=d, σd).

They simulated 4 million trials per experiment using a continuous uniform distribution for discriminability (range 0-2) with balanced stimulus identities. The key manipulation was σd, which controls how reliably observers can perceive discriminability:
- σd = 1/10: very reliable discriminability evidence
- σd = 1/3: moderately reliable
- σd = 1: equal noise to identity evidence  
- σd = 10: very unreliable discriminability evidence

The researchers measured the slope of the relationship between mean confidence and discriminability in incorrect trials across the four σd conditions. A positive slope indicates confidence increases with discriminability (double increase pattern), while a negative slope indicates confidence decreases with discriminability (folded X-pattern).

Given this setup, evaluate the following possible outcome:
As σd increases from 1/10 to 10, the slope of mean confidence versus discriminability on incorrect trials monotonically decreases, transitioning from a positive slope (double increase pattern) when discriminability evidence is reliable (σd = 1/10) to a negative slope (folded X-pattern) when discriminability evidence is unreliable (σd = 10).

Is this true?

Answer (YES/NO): YES